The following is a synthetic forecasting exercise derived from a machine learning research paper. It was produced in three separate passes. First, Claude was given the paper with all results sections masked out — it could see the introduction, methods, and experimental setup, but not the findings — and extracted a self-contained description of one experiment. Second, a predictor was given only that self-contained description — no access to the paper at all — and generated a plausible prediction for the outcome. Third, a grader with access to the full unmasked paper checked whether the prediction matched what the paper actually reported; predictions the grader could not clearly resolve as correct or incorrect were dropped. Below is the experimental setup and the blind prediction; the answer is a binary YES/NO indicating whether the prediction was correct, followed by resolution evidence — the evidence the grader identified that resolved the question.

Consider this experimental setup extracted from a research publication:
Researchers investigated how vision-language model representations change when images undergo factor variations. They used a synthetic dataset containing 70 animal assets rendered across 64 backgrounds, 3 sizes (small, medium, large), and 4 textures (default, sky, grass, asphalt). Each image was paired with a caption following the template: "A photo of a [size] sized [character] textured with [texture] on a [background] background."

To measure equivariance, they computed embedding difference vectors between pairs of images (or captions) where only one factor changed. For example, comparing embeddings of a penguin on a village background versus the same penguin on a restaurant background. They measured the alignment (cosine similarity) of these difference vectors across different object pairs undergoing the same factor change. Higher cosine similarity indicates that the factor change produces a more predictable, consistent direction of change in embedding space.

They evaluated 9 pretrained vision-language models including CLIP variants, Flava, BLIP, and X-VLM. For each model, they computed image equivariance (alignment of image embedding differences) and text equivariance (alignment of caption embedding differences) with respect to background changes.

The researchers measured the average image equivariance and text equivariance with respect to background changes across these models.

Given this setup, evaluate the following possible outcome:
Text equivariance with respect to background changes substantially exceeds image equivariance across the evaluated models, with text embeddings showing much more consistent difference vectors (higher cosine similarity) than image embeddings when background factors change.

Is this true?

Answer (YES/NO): NO